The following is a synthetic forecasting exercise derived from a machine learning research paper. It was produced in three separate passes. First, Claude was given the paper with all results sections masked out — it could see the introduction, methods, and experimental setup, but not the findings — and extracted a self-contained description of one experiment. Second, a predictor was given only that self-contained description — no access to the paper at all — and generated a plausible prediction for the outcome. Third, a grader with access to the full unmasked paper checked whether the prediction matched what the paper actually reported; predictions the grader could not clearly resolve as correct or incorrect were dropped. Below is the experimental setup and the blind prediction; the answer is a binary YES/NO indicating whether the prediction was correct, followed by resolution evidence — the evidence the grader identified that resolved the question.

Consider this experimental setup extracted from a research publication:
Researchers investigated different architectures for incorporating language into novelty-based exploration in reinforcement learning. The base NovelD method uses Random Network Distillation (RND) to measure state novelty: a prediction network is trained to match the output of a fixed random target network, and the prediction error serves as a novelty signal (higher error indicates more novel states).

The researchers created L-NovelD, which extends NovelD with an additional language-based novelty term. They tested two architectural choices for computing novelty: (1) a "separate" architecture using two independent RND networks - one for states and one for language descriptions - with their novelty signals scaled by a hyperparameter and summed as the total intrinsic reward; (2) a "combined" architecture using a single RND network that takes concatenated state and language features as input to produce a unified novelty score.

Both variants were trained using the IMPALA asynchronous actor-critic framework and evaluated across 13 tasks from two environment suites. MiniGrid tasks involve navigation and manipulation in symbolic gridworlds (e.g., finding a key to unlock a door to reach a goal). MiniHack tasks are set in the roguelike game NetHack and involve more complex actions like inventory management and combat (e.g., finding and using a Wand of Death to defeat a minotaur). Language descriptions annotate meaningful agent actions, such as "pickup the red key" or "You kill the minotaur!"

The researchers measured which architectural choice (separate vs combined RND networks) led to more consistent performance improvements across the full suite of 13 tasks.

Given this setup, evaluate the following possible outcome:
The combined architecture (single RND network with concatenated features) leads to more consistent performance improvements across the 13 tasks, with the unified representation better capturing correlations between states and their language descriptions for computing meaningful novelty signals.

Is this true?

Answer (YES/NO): NO